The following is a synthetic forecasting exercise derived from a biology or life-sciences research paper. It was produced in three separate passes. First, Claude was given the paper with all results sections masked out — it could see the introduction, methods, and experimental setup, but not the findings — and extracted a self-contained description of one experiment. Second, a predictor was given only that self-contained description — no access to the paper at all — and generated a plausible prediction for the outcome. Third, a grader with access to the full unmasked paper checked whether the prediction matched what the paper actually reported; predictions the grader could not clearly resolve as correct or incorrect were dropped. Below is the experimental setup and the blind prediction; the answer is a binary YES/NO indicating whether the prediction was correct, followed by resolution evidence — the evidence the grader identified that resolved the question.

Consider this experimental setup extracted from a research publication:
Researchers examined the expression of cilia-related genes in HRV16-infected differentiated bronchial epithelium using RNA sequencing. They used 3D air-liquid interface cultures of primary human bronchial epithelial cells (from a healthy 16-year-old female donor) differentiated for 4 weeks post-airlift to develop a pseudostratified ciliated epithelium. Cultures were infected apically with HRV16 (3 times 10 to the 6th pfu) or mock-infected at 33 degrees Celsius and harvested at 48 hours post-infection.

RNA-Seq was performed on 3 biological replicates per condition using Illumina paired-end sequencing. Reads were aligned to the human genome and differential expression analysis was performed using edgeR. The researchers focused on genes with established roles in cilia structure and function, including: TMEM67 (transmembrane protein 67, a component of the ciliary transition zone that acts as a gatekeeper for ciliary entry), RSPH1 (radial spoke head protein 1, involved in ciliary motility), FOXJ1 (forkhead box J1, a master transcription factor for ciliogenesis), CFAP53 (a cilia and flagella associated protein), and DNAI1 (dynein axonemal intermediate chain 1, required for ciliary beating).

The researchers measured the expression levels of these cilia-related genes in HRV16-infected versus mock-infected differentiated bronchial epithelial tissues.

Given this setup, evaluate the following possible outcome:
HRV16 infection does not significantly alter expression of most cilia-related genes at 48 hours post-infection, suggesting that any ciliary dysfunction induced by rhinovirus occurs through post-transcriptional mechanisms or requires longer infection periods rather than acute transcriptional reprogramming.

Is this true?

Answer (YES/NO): NO